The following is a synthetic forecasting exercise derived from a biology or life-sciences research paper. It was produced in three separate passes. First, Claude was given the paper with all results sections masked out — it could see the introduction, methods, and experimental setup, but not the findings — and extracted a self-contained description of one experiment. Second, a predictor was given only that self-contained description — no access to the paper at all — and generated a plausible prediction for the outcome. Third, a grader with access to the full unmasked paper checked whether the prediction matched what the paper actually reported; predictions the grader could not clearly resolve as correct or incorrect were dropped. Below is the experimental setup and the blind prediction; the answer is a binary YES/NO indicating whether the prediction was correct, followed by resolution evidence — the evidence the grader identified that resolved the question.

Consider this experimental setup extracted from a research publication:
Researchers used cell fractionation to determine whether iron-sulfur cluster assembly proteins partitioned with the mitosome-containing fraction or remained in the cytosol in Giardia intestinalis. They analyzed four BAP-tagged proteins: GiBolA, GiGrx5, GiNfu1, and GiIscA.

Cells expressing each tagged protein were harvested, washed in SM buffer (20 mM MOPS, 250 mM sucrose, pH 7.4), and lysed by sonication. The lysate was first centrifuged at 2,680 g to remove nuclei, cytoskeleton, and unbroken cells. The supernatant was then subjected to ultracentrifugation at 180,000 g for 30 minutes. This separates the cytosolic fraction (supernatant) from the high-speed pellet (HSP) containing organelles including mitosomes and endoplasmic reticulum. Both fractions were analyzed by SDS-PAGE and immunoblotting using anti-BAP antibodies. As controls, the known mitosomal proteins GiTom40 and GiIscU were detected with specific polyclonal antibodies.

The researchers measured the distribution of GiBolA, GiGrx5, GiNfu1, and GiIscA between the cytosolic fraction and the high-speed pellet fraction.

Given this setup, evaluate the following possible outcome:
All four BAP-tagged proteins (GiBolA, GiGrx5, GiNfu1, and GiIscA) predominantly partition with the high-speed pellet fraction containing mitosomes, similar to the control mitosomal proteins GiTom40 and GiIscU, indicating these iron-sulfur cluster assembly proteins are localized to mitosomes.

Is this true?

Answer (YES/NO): YES